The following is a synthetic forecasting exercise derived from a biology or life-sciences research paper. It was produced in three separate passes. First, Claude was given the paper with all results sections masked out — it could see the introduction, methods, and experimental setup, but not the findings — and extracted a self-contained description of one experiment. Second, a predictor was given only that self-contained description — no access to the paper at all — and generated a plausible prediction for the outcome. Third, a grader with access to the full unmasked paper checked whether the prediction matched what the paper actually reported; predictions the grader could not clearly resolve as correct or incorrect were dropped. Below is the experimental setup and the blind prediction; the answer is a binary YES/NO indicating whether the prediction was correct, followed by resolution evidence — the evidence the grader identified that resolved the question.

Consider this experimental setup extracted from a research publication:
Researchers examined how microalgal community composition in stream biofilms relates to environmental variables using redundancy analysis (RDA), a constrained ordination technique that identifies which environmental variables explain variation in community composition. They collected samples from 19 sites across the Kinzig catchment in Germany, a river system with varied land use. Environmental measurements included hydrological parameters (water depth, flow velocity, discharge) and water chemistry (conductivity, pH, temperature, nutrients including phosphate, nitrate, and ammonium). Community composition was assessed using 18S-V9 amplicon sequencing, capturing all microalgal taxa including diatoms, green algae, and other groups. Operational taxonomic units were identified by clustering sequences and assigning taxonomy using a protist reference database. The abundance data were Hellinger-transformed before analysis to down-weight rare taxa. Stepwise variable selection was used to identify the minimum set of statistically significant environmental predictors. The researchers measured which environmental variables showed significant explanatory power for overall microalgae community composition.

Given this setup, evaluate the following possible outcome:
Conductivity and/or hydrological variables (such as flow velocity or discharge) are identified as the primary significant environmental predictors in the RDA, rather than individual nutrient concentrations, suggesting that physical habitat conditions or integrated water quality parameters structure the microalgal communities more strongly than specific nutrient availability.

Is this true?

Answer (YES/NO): NO